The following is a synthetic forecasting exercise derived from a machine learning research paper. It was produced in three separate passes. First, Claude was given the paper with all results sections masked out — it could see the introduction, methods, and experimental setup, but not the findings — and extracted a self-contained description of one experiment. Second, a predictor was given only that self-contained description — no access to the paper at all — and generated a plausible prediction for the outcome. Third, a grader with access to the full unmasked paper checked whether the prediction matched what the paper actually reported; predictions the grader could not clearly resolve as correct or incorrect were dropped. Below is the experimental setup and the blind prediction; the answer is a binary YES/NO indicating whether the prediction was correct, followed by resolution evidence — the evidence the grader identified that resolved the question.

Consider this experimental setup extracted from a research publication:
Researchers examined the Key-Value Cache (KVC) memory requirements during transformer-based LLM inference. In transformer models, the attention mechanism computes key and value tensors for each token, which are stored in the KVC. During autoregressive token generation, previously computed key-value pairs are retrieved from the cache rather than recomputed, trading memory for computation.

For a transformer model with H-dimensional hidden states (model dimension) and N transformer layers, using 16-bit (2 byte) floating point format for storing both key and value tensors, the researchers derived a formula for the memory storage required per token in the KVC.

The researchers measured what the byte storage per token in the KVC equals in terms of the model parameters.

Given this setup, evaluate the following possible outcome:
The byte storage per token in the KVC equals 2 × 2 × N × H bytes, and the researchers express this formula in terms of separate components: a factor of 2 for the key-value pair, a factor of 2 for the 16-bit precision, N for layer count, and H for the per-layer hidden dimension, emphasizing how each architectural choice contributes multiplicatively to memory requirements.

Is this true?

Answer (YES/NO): NO